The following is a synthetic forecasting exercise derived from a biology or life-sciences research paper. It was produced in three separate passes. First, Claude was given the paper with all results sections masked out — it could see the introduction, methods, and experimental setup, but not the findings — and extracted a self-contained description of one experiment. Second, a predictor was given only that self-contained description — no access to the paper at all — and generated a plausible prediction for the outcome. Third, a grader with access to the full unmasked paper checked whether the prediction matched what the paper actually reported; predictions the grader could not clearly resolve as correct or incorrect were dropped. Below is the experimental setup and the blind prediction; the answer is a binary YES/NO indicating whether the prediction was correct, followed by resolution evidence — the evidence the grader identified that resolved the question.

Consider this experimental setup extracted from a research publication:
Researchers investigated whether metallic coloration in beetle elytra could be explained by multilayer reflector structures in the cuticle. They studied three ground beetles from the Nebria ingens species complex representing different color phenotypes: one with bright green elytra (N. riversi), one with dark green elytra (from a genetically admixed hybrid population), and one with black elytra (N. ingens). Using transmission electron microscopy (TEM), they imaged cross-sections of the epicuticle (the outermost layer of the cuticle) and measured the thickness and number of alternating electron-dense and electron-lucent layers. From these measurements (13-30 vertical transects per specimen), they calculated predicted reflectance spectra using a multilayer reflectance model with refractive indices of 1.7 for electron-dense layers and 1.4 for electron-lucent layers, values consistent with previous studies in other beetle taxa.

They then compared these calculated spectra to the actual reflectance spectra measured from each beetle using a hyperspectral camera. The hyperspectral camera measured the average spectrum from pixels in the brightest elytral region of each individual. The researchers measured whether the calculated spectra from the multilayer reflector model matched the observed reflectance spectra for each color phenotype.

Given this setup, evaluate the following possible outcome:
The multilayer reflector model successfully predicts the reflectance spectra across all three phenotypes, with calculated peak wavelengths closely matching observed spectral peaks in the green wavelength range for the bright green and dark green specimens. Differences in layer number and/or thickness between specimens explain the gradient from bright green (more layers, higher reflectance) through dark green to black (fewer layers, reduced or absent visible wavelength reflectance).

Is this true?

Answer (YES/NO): NO